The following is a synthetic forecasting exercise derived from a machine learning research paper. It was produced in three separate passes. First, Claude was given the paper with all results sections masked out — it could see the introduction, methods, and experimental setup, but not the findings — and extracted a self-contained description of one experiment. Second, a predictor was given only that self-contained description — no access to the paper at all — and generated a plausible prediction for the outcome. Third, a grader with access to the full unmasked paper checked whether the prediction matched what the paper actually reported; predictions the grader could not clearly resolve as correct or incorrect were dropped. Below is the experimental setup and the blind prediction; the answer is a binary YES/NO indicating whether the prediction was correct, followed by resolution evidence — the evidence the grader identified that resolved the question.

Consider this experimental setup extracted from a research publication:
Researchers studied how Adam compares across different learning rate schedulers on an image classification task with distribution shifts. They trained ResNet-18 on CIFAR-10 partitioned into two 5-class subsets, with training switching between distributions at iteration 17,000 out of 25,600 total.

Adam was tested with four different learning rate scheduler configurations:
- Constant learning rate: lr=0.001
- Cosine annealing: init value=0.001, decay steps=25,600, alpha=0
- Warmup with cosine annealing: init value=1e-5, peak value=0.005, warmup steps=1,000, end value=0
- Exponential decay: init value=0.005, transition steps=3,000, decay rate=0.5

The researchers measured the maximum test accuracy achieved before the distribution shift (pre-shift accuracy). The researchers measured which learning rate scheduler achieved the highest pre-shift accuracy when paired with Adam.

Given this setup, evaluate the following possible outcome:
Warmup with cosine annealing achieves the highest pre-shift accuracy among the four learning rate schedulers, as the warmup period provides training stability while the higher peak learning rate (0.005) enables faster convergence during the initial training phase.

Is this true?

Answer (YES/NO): NO